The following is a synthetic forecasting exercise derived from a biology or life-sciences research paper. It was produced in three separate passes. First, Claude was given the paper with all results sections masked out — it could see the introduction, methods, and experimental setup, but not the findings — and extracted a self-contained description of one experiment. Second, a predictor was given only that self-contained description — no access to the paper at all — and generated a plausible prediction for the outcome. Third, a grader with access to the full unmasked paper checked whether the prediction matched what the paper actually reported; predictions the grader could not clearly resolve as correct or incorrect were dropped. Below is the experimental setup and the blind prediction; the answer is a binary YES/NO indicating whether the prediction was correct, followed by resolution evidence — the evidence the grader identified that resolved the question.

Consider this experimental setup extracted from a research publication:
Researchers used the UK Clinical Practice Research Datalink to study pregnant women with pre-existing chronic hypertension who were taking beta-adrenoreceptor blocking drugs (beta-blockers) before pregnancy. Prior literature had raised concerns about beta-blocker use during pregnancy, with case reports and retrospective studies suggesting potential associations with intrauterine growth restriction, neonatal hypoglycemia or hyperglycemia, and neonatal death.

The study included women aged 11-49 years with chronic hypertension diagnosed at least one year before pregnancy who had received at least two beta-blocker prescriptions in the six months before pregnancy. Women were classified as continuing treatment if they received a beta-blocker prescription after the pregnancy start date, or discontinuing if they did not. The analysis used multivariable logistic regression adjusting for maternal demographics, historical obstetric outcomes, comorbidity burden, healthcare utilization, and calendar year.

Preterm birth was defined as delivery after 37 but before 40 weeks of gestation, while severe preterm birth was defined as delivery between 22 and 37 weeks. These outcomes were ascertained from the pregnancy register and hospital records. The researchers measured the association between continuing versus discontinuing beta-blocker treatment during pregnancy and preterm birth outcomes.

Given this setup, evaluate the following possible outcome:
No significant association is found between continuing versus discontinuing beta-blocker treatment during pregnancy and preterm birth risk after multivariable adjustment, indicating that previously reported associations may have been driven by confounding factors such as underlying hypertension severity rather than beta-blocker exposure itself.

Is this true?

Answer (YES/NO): YES